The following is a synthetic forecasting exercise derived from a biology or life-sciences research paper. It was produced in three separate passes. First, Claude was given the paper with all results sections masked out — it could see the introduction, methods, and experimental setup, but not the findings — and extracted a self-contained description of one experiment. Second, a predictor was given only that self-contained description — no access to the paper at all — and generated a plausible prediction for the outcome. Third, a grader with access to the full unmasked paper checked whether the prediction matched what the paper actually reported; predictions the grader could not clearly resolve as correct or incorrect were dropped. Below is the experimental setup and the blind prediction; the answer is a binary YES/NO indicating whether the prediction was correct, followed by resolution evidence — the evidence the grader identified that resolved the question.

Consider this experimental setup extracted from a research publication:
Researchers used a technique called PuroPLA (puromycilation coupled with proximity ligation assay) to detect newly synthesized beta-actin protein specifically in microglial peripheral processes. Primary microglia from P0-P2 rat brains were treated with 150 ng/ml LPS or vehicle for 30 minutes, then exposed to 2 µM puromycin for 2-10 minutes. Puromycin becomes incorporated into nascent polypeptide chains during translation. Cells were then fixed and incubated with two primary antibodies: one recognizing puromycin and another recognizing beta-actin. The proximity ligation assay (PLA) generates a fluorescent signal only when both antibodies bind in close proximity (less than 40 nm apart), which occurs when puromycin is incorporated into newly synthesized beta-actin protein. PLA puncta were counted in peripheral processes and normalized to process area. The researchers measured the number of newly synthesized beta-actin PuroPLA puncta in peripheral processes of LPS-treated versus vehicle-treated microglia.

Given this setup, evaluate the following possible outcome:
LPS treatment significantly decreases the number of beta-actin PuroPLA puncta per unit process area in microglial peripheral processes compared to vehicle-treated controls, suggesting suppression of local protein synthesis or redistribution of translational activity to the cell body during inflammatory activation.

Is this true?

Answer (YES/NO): NO